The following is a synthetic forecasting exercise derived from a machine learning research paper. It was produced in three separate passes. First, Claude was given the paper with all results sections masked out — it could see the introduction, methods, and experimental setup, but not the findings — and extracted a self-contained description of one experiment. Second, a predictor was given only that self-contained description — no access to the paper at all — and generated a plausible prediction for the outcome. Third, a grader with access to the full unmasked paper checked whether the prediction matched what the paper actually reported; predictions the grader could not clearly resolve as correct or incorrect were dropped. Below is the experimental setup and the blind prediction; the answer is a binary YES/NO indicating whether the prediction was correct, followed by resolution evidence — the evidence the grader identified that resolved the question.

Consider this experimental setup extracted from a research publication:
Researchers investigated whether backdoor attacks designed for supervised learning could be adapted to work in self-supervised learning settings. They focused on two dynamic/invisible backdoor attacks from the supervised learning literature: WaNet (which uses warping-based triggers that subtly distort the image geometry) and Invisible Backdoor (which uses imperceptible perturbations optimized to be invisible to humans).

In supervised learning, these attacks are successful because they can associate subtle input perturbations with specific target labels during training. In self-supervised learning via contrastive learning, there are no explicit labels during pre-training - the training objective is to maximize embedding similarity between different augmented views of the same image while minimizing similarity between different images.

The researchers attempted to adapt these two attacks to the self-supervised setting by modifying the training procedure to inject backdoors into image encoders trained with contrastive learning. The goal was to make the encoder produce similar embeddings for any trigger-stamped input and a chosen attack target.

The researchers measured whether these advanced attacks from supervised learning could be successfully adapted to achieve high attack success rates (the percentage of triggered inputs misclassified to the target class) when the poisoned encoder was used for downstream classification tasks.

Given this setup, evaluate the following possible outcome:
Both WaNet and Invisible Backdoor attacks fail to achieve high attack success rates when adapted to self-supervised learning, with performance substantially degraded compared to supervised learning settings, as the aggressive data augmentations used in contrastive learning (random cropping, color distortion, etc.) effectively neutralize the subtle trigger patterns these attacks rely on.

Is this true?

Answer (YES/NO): NO